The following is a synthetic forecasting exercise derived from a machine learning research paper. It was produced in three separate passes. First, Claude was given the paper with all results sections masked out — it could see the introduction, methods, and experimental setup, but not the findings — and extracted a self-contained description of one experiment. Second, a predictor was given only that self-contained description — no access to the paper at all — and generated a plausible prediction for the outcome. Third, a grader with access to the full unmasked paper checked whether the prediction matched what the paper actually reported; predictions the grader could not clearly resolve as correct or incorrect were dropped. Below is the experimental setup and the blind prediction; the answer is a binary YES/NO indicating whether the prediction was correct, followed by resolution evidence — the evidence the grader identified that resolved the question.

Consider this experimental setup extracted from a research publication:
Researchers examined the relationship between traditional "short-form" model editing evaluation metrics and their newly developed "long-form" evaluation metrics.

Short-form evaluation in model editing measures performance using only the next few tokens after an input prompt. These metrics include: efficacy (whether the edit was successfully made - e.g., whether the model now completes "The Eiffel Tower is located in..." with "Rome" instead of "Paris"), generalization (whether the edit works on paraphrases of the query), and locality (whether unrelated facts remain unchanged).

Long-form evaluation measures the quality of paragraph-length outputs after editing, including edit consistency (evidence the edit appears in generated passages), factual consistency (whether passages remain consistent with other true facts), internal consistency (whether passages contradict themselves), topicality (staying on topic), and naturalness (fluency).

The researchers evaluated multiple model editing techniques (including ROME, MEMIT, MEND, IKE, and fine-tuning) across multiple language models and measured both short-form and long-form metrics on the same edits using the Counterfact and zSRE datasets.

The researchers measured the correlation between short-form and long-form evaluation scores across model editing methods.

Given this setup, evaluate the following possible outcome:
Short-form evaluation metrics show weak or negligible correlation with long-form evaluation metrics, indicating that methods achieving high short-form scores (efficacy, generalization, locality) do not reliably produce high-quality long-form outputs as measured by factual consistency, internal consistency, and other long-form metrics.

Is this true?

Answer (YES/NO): YES